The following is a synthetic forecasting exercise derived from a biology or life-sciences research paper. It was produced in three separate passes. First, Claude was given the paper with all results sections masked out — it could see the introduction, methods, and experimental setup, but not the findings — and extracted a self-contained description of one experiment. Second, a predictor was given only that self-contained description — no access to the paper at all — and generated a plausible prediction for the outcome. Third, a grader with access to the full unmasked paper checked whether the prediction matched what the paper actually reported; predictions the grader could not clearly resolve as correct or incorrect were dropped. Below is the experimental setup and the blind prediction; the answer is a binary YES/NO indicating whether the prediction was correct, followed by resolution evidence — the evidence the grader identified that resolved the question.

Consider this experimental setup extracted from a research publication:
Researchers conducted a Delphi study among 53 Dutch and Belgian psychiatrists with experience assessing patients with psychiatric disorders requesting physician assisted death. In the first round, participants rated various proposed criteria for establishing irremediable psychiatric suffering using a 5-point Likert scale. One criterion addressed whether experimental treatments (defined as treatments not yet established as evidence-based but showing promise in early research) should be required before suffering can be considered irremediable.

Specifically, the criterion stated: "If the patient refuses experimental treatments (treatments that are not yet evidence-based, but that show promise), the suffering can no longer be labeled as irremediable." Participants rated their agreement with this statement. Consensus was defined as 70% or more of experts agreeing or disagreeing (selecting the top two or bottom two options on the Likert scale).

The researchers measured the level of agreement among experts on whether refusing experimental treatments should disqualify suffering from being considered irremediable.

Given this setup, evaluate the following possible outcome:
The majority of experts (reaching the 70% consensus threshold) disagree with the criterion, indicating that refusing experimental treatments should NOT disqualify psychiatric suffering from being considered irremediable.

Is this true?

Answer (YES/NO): NO